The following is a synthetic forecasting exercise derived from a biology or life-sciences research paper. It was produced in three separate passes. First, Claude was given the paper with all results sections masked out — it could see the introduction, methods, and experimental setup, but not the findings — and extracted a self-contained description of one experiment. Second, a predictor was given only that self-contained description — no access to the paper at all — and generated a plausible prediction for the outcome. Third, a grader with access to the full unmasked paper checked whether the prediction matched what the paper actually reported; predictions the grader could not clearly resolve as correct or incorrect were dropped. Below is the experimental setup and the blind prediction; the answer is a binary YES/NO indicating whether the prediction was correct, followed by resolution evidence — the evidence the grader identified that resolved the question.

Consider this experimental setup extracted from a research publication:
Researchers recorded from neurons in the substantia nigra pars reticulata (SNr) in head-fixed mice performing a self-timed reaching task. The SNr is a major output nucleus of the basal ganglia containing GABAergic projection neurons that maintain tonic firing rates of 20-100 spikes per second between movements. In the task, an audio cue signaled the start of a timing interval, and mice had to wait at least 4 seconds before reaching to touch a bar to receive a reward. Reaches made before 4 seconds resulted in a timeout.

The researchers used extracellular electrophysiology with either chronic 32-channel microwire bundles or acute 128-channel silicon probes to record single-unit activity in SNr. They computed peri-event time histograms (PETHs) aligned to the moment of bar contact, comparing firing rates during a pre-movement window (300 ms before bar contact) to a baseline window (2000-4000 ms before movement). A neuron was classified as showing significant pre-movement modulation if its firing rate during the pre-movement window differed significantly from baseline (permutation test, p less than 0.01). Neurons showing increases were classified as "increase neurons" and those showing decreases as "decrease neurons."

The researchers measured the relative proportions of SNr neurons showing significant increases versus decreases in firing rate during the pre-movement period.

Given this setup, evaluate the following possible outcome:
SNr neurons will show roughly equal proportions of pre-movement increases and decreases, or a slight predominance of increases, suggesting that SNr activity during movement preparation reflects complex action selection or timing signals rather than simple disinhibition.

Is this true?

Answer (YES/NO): NO